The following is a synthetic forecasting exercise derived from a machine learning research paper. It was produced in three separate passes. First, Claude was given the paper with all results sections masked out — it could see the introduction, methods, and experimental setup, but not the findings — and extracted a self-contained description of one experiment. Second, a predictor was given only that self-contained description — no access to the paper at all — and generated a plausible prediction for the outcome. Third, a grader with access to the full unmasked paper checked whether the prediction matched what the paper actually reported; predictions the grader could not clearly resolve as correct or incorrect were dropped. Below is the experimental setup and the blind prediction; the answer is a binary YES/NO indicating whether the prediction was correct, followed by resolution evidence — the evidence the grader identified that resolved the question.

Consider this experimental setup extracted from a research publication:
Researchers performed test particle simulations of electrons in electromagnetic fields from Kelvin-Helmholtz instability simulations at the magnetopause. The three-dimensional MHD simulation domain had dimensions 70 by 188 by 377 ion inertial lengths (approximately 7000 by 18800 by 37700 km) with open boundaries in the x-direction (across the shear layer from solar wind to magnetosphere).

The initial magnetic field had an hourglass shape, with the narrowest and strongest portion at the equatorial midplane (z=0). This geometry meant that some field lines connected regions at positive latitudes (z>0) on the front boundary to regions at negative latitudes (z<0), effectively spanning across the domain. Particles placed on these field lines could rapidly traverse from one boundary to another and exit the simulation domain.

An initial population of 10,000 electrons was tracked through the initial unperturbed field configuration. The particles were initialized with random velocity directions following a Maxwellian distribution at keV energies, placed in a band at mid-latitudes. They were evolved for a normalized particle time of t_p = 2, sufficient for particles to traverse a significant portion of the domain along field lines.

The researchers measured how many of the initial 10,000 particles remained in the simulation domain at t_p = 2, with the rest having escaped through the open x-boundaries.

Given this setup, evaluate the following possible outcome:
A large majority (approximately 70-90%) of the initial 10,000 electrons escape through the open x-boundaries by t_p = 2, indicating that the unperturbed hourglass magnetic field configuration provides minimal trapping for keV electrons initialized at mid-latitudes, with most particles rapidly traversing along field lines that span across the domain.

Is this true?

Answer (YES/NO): YES